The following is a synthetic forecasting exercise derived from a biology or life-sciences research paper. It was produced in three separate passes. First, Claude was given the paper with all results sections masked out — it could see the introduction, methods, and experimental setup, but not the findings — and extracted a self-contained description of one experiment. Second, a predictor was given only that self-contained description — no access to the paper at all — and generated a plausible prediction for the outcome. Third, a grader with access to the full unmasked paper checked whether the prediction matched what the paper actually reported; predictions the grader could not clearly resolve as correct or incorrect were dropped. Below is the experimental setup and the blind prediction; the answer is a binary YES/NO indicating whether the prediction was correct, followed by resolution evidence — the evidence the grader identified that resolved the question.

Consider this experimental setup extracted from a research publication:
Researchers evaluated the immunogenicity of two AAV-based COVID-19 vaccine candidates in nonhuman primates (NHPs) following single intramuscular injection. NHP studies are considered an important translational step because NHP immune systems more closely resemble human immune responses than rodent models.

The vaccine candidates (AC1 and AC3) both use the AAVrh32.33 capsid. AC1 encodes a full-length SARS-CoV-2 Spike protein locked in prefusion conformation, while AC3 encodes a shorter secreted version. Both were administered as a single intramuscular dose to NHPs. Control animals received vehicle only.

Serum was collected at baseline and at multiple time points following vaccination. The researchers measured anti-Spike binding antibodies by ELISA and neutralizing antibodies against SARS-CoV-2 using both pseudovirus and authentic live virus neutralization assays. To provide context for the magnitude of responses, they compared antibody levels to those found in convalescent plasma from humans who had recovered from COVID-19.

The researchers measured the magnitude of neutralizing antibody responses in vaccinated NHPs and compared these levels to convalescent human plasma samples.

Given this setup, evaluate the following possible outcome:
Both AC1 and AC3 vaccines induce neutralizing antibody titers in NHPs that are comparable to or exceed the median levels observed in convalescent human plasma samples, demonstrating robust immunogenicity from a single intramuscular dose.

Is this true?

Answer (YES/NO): YES